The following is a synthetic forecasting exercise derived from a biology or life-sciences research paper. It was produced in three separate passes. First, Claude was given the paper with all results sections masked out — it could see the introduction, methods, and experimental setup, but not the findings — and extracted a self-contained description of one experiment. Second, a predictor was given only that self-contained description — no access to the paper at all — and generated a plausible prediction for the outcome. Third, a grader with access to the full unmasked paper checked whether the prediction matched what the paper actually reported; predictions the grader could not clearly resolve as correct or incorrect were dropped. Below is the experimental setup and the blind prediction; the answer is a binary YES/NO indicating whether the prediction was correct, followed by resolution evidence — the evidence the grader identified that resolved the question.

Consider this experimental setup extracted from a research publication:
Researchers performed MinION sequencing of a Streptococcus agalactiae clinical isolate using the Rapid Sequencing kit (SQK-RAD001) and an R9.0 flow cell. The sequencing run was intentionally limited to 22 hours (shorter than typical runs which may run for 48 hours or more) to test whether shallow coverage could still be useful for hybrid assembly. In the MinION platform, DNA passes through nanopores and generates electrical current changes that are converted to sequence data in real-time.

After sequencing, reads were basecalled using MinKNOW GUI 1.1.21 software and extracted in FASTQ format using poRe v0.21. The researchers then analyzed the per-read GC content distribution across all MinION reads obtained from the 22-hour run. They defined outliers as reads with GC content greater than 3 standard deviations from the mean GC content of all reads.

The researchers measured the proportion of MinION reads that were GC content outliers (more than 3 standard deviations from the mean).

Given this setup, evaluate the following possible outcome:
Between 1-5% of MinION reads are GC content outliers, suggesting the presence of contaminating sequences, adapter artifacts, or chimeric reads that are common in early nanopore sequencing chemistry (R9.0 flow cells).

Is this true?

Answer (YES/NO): YES